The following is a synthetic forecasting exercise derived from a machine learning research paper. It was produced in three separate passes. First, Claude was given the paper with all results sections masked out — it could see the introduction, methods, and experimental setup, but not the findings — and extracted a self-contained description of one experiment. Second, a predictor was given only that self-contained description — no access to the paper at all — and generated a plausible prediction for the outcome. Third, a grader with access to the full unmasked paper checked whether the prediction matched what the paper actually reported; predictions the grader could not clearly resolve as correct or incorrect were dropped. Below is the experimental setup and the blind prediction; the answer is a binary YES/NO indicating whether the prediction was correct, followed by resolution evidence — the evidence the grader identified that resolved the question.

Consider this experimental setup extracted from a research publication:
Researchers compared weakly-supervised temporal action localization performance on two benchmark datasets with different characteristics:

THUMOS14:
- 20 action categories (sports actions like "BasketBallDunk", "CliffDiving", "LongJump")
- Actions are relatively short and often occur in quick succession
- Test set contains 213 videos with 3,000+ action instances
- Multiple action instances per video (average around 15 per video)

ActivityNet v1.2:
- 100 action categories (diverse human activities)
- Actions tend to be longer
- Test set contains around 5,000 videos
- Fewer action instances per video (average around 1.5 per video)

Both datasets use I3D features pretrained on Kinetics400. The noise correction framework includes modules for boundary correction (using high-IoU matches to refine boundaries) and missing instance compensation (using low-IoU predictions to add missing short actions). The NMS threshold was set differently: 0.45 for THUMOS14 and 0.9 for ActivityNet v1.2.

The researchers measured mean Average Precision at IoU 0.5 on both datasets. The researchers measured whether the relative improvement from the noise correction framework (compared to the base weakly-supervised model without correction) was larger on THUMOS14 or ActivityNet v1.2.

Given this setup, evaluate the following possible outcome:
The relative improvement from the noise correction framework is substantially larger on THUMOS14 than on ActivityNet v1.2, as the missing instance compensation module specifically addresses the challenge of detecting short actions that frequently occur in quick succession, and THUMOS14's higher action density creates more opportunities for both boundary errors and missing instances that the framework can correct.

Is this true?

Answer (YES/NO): NO